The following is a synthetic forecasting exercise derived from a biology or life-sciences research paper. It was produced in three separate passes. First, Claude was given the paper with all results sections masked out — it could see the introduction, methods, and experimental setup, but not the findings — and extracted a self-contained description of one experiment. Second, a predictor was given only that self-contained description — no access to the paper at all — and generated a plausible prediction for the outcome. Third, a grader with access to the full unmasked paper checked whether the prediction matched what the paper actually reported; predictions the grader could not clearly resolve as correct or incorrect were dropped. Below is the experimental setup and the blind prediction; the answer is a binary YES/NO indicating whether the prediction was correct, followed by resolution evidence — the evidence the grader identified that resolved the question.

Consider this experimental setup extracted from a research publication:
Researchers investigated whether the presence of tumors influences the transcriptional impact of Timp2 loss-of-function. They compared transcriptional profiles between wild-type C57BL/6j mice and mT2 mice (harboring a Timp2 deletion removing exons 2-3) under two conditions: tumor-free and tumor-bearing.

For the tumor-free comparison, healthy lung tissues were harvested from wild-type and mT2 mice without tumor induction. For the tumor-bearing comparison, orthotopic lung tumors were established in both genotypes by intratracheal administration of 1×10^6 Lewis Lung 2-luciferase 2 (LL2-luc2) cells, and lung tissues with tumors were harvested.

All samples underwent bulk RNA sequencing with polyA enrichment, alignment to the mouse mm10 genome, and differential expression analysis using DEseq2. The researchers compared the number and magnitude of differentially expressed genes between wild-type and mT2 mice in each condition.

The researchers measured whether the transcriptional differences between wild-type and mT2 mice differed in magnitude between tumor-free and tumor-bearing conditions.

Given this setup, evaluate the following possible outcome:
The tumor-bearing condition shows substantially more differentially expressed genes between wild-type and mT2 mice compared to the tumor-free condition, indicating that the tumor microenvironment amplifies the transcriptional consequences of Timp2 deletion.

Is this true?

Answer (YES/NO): YES